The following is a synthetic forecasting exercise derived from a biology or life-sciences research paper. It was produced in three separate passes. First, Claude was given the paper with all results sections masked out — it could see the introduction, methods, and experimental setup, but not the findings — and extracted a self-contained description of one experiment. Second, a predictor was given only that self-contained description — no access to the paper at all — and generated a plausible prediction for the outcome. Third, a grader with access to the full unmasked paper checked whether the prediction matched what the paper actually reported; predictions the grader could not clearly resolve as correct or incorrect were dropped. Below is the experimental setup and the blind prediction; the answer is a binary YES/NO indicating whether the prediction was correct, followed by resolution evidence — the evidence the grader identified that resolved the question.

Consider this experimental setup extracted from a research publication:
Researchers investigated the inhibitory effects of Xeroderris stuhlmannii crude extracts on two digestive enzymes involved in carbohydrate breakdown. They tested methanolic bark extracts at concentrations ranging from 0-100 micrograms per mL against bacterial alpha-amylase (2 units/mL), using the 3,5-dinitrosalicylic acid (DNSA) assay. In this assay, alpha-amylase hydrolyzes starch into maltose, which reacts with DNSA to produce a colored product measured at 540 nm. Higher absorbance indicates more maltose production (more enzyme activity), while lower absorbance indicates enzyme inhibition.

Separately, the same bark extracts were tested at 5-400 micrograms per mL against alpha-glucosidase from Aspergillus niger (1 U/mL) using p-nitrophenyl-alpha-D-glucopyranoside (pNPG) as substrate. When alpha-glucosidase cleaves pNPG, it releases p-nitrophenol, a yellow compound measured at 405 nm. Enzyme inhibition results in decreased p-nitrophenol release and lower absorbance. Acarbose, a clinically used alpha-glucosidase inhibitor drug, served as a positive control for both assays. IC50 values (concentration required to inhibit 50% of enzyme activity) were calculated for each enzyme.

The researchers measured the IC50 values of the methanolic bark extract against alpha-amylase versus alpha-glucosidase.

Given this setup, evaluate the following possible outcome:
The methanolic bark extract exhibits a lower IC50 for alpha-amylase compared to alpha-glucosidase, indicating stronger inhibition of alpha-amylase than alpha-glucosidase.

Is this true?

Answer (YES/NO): NO